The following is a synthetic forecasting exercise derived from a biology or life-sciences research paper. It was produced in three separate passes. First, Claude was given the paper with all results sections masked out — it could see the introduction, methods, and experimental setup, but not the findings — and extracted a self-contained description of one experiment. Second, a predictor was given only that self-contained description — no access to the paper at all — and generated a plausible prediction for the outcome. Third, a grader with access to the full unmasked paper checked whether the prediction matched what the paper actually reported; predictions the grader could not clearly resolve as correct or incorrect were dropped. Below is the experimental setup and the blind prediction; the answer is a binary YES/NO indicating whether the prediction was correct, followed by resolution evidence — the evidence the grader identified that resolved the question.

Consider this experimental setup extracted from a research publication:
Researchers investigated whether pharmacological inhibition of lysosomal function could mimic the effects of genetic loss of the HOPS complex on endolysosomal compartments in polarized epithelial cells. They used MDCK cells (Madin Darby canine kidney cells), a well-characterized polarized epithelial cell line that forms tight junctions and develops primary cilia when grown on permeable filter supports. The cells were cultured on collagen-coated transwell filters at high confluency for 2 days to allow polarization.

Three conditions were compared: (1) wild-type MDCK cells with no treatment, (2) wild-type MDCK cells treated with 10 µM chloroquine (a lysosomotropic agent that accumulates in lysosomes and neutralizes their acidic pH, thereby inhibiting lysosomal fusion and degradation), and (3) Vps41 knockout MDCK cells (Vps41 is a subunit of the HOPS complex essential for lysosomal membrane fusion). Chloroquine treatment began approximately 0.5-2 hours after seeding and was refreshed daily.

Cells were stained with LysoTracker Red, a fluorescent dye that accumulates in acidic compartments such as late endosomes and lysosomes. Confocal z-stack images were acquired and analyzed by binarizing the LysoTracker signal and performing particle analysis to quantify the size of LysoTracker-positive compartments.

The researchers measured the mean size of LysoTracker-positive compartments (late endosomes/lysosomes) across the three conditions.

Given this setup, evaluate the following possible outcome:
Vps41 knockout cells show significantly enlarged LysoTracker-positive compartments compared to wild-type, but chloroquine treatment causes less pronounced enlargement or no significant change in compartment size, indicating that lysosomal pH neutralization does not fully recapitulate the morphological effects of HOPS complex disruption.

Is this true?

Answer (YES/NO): NO